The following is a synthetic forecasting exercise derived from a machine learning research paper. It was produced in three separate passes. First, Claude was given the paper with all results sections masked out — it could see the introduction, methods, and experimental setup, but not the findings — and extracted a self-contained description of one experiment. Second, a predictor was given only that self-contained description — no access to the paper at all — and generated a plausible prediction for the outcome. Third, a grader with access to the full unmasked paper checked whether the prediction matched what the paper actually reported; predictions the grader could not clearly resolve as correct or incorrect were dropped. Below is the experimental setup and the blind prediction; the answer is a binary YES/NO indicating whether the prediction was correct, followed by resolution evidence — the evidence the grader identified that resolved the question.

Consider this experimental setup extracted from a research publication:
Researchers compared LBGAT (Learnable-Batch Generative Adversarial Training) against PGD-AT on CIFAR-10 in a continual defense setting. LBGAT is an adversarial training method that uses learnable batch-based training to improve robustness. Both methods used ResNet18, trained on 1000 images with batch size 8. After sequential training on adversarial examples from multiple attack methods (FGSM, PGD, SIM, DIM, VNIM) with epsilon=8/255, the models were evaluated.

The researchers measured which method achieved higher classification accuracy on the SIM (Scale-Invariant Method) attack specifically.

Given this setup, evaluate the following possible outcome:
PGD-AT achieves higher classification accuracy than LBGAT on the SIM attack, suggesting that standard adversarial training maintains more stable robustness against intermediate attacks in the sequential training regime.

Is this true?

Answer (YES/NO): NO